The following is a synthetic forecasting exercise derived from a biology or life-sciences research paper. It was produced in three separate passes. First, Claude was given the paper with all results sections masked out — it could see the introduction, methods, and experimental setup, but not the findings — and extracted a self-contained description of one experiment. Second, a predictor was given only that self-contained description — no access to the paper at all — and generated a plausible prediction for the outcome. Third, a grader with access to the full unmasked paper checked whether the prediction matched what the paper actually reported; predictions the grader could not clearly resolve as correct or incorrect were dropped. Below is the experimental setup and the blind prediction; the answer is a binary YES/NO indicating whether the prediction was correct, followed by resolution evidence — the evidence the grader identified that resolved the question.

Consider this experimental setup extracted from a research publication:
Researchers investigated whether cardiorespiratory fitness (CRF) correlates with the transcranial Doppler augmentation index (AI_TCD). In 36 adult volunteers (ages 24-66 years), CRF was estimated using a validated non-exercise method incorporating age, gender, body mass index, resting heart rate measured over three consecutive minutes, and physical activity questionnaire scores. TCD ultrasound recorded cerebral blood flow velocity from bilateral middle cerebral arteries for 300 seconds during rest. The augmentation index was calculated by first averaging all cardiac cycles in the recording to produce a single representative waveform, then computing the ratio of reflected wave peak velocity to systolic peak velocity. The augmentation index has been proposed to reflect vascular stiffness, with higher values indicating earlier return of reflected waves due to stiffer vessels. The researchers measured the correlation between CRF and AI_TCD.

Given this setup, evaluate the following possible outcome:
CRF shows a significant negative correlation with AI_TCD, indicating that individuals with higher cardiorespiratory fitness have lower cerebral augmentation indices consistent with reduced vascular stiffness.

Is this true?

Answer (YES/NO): YES